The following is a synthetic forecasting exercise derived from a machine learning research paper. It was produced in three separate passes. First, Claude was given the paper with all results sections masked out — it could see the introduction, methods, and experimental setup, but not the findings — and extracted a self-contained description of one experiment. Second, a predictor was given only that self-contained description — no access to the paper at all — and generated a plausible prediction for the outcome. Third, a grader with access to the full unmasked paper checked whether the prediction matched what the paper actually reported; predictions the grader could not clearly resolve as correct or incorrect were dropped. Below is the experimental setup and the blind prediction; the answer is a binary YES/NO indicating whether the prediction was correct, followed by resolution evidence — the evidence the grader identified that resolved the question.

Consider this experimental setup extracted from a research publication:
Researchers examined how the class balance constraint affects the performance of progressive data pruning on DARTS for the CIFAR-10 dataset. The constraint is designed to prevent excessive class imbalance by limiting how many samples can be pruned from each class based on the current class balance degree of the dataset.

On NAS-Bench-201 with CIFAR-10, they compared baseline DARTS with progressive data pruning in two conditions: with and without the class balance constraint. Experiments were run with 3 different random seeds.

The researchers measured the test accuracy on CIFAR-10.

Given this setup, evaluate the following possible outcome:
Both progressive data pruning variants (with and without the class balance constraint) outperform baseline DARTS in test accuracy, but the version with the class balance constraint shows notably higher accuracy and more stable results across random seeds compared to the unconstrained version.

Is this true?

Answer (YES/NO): NO